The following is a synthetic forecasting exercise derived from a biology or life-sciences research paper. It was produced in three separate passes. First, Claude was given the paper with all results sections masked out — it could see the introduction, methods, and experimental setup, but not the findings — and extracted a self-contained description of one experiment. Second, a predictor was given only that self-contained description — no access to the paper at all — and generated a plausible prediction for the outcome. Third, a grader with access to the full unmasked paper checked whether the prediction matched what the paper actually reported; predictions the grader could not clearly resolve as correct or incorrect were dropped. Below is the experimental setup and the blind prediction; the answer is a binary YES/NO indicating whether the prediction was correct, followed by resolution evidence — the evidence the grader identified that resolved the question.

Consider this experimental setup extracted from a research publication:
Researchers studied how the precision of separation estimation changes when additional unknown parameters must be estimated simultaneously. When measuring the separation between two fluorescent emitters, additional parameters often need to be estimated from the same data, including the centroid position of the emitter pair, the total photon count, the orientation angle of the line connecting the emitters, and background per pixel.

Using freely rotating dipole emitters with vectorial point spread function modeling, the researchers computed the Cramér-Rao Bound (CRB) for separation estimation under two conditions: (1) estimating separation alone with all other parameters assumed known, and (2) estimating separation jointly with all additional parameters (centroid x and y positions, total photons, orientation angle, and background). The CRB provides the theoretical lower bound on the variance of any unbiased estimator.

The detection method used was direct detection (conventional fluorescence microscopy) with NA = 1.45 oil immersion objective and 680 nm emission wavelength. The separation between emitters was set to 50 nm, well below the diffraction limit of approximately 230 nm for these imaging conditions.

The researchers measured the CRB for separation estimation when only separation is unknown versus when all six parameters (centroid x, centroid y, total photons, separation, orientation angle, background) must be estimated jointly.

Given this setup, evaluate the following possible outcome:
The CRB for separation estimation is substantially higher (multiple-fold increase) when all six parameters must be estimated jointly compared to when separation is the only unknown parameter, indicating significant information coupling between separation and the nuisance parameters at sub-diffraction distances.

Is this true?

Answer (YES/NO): NO